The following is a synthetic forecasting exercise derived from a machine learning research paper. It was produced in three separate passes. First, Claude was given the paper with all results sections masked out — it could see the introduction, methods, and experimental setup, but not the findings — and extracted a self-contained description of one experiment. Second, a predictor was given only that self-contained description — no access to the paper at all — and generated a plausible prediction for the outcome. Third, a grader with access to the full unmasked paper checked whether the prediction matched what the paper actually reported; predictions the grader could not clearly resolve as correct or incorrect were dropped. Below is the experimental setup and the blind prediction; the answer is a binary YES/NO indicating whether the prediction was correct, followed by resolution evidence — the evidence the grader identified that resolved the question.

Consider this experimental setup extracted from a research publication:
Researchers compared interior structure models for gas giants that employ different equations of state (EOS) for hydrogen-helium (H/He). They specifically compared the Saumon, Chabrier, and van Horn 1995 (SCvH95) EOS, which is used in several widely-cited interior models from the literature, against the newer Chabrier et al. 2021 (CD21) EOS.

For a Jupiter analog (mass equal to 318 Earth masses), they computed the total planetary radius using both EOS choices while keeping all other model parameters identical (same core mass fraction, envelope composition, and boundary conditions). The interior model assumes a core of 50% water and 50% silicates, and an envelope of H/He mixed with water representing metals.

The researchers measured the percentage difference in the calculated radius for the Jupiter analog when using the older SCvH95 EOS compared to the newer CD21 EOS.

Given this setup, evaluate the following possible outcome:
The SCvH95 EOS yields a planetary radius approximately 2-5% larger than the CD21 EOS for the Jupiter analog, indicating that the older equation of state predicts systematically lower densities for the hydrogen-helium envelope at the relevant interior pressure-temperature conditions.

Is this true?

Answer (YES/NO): YES